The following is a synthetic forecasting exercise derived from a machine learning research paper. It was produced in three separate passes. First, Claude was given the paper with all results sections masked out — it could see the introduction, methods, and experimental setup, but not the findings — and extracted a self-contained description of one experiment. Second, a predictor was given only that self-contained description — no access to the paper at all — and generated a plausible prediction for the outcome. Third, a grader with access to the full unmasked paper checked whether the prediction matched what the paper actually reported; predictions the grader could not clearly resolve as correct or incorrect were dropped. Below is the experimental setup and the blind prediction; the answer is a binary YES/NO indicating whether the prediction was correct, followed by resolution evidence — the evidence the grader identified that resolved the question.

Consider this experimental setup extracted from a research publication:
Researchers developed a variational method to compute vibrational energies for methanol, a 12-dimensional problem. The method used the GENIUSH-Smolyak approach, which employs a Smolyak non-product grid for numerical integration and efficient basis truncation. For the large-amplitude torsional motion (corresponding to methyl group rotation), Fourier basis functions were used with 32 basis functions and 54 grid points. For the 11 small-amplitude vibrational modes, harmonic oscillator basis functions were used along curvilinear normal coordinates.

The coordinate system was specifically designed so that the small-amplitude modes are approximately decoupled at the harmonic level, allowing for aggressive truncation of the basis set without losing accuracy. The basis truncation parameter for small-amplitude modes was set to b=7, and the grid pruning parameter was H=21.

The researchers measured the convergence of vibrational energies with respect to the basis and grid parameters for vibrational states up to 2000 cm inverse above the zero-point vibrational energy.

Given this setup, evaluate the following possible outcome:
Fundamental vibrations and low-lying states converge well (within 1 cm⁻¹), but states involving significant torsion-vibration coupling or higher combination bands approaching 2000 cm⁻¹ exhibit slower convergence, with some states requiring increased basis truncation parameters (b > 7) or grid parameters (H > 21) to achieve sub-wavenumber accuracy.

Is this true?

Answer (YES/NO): NO